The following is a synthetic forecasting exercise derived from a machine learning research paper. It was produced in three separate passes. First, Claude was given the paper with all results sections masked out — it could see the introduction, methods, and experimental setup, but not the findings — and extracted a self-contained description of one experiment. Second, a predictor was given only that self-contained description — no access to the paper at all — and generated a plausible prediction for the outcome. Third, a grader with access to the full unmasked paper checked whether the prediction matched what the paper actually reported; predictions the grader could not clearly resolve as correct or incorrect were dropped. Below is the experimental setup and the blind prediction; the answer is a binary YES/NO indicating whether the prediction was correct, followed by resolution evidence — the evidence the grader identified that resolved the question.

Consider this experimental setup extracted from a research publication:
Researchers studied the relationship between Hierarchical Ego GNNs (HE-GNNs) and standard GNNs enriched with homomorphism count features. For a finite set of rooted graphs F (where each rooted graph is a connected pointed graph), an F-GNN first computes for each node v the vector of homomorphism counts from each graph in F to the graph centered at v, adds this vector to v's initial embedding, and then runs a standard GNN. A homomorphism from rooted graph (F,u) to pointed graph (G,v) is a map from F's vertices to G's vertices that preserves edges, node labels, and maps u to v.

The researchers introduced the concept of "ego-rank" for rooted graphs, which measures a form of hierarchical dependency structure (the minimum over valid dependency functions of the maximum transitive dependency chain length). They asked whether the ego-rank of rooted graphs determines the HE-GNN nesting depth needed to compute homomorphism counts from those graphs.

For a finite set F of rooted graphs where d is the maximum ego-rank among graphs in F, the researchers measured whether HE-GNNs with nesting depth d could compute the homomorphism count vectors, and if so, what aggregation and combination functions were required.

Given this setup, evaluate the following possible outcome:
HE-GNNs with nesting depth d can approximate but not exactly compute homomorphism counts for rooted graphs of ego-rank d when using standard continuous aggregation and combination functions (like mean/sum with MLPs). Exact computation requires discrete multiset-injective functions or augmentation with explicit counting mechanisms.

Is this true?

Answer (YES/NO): NO